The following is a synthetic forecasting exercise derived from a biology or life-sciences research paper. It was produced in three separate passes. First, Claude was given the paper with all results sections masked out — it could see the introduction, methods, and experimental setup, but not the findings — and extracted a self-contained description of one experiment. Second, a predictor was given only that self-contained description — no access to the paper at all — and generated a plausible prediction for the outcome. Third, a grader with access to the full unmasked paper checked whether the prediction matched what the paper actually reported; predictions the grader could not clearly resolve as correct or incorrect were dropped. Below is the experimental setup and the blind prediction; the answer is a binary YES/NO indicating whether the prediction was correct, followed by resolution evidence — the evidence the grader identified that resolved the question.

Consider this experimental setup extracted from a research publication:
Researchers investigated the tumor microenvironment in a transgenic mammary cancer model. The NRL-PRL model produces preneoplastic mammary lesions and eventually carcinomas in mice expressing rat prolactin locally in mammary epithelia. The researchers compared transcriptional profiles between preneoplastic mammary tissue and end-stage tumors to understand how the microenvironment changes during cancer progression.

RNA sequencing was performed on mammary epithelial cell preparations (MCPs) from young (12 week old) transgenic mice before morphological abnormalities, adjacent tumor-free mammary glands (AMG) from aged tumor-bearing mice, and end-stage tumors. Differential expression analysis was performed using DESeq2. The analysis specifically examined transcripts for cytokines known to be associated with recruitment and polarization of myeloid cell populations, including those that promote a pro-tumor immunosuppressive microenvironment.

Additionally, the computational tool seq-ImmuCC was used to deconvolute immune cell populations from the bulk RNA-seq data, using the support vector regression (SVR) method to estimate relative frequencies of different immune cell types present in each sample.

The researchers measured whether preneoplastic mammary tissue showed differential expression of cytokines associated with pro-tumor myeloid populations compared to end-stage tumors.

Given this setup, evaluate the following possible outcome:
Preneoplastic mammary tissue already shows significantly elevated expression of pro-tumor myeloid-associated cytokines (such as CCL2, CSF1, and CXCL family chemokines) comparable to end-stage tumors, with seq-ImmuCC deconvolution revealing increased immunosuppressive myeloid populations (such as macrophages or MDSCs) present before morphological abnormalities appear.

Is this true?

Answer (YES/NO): NO